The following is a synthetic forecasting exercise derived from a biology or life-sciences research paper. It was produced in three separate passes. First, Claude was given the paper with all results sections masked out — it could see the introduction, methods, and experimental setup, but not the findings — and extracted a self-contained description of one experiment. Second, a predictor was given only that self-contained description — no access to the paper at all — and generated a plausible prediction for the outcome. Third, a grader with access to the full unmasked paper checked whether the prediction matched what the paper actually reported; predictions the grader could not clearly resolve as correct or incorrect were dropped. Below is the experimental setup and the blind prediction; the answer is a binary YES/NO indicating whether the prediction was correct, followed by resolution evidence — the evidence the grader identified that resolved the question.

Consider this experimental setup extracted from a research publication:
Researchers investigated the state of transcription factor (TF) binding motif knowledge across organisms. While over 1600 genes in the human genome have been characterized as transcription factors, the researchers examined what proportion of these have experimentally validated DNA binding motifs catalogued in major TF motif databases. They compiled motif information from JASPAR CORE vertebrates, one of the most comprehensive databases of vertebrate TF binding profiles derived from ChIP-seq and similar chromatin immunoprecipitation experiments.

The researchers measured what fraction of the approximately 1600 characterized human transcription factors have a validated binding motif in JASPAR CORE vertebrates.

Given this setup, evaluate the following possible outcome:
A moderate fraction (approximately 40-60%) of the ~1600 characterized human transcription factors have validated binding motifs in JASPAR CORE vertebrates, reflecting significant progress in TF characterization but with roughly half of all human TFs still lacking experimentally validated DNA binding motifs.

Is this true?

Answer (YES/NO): YES